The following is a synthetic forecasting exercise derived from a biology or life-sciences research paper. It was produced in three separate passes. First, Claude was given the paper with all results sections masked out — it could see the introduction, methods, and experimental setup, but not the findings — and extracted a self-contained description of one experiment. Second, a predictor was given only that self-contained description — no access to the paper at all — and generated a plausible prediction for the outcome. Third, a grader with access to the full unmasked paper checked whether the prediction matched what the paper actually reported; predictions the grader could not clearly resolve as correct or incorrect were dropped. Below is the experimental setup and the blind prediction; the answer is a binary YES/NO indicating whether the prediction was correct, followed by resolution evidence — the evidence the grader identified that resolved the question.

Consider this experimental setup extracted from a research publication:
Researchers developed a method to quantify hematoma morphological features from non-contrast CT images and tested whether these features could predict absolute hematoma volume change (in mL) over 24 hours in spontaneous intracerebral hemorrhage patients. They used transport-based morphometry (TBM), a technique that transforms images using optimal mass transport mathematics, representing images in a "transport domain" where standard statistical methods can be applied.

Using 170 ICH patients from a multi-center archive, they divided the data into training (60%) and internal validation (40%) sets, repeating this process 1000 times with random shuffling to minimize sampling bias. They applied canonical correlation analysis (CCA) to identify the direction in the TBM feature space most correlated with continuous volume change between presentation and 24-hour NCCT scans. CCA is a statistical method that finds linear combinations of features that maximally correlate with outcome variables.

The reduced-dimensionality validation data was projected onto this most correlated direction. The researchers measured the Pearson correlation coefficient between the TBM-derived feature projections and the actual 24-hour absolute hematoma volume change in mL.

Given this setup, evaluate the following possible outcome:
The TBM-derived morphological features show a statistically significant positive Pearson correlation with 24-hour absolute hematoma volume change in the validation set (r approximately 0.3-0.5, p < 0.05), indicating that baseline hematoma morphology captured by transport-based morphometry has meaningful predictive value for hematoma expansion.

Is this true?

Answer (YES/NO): NO